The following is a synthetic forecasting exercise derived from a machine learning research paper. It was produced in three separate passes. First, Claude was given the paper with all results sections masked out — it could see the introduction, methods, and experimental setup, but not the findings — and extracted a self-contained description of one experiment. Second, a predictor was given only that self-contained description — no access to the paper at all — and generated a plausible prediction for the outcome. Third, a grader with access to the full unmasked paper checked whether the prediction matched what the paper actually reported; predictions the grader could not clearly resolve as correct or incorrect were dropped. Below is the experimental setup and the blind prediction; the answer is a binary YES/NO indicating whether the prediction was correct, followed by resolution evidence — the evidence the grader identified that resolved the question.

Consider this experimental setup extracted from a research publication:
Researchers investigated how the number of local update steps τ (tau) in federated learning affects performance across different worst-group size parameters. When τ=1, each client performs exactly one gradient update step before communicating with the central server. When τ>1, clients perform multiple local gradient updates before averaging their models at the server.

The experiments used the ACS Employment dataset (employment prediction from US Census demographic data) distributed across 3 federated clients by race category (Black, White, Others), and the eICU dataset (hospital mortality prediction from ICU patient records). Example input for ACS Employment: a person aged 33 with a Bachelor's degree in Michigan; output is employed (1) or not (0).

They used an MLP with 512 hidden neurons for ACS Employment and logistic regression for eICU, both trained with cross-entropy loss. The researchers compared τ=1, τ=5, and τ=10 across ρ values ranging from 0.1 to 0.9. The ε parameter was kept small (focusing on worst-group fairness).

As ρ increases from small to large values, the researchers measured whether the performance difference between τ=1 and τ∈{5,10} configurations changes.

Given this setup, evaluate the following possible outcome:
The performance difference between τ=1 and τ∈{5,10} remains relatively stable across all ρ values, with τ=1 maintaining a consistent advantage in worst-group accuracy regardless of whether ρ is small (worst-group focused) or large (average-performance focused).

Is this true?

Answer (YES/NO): NO